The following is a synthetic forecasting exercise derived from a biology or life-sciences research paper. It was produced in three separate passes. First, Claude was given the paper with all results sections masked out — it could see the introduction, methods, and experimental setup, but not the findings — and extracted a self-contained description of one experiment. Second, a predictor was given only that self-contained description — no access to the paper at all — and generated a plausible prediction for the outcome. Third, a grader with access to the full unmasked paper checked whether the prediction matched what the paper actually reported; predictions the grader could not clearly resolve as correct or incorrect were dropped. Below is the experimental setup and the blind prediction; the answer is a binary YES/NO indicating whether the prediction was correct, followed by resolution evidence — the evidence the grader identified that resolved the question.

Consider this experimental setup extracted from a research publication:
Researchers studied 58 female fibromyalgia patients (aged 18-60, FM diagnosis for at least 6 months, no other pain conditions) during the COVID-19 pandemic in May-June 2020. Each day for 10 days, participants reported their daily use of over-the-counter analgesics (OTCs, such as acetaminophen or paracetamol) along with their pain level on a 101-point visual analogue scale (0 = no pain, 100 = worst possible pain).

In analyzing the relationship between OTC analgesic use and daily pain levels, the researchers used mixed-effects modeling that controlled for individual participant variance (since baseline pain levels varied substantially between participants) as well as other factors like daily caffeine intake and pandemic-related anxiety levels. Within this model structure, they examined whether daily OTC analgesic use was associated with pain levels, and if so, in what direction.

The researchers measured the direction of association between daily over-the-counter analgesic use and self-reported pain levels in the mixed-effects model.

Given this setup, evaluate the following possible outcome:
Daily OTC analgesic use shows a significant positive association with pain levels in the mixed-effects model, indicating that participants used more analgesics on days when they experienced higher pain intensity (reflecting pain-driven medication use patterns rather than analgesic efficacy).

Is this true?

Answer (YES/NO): YES